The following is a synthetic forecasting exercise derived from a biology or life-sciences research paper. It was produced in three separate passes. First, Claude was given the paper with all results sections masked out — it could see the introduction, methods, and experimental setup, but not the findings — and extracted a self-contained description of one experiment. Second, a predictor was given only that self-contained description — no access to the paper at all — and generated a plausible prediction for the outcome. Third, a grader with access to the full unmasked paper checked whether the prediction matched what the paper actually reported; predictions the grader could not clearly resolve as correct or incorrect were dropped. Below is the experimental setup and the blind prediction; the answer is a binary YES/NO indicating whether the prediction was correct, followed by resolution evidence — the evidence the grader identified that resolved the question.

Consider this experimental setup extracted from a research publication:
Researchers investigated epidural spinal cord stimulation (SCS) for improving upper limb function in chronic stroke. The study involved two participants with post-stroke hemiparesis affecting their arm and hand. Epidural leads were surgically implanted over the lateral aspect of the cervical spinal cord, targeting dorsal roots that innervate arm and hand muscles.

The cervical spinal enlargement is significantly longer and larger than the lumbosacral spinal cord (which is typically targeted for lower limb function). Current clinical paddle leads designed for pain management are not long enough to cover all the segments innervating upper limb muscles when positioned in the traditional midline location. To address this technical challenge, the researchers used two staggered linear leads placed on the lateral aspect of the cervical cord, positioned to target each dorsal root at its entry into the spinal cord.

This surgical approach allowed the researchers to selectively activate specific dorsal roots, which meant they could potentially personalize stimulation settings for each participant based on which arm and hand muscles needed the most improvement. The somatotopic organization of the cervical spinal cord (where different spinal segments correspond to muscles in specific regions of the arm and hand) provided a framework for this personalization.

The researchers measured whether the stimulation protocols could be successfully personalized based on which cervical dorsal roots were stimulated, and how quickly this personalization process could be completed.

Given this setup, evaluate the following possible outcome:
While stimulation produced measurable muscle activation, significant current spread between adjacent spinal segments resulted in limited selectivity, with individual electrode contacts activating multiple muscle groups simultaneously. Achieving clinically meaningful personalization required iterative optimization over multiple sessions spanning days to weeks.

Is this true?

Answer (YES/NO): NO